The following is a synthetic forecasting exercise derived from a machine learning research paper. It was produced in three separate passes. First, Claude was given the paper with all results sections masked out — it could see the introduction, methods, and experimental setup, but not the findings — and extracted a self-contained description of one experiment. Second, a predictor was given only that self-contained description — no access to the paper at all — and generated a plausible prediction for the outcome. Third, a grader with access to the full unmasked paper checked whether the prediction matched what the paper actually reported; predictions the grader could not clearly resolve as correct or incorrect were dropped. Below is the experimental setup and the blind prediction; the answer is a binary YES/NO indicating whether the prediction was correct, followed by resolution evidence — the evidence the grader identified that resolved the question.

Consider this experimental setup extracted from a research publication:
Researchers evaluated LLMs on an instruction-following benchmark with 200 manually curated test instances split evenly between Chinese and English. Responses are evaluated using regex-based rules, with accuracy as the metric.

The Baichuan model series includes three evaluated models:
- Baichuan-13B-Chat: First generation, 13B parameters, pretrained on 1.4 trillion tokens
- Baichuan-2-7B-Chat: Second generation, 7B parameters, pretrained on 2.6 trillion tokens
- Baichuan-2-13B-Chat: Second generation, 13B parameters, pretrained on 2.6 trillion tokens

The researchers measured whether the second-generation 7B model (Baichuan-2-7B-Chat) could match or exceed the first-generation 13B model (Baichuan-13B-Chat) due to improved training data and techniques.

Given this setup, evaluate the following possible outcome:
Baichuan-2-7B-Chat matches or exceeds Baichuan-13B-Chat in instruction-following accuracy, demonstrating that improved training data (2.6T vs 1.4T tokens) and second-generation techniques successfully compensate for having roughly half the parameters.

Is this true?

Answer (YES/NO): NO